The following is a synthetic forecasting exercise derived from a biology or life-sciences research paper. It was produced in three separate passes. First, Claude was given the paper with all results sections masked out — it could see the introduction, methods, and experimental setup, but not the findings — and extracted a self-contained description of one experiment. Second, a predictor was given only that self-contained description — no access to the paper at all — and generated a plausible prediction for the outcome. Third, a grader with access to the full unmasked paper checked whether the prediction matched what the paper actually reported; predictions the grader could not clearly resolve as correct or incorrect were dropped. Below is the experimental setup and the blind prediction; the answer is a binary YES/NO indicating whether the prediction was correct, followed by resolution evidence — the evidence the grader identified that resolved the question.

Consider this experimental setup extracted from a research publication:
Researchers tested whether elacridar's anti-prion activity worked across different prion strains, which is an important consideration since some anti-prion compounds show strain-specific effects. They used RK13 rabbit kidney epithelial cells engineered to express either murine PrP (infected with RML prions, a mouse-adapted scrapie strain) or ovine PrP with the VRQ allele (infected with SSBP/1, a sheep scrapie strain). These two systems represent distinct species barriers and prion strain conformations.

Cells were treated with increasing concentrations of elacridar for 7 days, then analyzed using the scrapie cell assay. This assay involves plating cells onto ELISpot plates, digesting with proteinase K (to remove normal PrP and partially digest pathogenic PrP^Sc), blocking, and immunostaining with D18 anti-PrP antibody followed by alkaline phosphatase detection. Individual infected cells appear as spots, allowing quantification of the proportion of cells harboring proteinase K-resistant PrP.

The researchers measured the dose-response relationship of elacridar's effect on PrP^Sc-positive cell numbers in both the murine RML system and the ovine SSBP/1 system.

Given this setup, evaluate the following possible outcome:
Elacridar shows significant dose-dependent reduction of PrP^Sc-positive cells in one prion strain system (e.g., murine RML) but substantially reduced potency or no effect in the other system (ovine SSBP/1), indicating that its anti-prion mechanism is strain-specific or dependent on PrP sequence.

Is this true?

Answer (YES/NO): NO